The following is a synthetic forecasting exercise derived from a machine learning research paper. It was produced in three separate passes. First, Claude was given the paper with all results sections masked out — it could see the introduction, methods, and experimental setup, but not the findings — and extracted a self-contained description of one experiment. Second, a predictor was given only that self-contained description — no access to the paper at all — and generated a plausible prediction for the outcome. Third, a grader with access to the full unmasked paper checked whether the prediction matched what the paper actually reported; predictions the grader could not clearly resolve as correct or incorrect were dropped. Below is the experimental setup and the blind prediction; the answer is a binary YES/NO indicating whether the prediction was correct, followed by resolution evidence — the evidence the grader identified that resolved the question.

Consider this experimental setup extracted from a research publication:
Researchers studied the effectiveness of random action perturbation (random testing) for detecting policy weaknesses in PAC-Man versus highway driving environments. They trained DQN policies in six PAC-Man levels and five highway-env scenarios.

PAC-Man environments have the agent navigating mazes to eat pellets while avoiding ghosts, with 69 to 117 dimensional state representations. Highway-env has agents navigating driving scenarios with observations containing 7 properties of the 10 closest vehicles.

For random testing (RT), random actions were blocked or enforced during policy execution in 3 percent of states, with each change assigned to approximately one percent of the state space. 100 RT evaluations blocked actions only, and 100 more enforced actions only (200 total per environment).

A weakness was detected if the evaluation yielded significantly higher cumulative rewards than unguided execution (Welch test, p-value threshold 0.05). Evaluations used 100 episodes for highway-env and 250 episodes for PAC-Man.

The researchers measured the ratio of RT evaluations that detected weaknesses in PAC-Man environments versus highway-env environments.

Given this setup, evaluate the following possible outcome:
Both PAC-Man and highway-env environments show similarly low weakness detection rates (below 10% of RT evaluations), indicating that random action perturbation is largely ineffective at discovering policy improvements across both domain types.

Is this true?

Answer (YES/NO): NO